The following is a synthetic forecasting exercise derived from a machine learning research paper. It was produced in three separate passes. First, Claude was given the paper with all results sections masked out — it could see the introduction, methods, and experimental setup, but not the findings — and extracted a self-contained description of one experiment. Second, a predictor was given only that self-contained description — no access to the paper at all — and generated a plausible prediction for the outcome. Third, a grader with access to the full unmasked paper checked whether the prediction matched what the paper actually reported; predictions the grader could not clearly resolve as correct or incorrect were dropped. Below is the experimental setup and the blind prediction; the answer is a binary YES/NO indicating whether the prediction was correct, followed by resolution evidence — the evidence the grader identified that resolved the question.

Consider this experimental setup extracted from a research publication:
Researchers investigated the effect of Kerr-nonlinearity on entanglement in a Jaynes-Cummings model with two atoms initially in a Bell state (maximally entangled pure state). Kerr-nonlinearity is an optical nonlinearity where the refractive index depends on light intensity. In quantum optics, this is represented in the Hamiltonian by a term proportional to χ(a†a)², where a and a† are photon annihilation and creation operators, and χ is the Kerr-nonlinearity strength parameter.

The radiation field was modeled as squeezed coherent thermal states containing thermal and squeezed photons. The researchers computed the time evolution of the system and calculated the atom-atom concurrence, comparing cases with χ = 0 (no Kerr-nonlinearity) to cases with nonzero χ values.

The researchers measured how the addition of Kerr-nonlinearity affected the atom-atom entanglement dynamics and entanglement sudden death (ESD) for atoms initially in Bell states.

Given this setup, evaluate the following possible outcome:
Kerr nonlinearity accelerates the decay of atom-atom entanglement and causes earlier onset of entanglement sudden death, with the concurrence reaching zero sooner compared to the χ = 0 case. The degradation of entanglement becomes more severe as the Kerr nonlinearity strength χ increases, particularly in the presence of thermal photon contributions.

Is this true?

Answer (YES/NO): NO